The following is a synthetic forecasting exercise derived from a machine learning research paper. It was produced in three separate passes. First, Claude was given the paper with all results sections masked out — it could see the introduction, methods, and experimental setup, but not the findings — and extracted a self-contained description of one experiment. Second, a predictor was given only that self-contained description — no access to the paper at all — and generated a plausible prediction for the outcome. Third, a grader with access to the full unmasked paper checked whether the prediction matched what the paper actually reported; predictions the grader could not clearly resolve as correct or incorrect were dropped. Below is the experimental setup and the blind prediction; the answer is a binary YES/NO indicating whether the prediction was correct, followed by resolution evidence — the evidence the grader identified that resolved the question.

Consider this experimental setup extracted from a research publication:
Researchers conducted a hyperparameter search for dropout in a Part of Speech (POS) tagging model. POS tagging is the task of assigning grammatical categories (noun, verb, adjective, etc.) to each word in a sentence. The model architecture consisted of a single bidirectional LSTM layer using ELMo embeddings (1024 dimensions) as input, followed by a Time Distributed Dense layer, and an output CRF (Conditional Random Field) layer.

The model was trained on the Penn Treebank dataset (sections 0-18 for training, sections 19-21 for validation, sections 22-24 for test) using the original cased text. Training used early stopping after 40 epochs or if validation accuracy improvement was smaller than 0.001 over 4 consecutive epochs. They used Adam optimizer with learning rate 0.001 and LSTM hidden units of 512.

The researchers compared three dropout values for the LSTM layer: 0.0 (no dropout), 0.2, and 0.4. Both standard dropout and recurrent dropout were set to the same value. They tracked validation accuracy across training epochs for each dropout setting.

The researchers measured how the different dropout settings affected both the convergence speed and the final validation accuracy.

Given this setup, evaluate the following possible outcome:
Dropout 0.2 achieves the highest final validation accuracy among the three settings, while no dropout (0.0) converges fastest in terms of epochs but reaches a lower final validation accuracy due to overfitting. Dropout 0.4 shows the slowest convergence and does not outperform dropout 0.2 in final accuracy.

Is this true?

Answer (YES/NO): NO